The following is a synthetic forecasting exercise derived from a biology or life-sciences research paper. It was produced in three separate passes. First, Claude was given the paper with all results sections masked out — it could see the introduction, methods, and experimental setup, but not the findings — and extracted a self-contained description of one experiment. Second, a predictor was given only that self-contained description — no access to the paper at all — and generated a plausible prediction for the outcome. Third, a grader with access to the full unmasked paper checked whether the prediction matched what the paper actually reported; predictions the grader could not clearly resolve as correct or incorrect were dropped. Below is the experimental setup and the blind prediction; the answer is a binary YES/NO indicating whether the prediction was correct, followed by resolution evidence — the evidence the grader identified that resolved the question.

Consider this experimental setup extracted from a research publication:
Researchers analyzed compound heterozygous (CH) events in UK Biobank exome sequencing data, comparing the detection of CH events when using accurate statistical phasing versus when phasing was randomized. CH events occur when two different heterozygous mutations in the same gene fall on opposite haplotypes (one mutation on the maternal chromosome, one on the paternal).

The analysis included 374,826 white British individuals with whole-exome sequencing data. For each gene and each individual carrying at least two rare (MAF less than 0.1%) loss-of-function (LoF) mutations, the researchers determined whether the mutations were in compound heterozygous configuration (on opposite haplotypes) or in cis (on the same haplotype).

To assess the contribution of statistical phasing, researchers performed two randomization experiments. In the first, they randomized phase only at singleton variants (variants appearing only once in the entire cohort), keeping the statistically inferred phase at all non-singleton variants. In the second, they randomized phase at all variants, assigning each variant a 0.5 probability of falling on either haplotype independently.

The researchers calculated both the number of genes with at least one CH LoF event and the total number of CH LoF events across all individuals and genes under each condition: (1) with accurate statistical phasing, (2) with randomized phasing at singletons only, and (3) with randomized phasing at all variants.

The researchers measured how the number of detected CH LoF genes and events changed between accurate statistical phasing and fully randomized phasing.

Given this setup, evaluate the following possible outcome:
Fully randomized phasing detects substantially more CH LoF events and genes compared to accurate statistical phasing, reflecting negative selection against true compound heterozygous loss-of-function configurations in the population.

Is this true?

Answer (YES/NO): YES